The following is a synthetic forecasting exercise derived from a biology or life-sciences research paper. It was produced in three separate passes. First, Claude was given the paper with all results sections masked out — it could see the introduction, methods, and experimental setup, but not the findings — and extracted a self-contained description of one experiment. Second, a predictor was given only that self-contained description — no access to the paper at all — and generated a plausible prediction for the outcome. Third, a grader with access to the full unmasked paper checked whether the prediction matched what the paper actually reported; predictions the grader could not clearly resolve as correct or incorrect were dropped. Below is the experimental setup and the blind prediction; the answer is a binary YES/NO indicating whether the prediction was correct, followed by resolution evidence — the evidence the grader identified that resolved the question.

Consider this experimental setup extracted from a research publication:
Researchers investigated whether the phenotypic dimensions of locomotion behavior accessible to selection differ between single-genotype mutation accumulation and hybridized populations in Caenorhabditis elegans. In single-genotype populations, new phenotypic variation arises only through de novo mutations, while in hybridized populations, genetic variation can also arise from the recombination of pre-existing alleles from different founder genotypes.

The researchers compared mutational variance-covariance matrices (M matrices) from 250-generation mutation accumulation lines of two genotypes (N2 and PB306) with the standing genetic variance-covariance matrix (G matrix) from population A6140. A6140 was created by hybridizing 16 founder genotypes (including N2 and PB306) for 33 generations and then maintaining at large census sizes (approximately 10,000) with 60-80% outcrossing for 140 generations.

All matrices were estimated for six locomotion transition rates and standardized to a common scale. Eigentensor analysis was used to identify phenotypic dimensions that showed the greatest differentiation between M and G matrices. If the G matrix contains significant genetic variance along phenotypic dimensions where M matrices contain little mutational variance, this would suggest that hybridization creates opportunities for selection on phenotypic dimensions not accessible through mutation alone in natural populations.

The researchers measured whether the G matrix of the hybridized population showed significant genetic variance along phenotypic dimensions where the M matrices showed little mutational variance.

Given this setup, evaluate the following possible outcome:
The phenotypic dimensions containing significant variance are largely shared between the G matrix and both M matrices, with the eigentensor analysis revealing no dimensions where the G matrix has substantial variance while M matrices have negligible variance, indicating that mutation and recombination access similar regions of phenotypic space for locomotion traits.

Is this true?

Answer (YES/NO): NO